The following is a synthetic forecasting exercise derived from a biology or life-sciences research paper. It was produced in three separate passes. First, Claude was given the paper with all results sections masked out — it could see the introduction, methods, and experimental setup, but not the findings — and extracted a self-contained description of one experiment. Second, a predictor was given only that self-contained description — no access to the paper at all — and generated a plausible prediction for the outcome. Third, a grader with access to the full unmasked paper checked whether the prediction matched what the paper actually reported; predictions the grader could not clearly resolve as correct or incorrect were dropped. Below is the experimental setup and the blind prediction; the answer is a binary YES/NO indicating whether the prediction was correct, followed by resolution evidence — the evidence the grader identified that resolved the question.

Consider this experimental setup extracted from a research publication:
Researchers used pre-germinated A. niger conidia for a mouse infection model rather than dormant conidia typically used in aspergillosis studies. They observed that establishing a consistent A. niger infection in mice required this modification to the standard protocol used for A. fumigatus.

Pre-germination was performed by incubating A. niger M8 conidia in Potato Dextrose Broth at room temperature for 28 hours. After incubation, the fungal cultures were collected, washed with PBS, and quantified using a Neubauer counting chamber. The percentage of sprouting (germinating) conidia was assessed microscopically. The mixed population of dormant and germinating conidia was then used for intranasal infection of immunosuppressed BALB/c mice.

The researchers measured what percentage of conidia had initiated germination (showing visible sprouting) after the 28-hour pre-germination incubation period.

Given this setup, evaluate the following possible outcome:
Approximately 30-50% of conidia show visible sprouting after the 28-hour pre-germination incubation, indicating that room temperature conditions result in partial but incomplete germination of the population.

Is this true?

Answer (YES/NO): NO